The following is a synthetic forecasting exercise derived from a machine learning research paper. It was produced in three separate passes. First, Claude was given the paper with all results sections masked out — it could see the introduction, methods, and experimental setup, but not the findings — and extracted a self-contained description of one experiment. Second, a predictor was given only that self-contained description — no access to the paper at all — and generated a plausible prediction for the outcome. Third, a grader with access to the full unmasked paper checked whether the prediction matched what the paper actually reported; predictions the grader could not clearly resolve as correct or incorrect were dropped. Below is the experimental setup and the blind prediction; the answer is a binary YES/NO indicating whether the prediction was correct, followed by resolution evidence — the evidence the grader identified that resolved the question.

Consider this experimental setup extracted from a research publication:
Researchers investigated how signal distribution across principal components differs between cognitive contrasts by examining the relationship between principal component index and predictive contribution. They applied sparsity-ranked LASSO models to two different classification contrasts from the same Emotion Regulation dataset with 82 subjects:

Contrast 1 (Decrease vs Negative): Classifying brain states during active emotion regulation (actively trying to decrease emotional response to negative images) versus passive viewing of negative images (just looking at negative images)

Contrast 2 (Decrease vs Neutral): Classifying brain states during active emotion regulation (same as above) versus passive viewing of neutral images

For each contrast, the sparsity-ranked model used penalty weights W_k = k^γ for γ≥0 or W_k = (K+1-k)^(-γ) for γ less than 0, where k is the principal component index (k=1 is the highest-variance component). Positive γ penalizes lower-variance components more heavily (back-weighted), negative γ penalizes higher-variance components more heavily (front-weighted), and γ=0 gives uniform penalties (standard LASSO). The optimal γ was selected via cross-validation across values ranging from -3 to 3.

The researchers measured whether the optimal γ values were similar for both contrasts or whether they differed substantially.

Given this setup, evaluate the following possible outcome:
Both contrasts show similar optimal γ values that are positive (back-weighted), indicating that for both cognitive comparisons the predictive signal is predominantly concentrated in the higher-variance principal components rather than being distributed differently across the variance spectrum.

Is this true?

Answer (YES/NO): YES